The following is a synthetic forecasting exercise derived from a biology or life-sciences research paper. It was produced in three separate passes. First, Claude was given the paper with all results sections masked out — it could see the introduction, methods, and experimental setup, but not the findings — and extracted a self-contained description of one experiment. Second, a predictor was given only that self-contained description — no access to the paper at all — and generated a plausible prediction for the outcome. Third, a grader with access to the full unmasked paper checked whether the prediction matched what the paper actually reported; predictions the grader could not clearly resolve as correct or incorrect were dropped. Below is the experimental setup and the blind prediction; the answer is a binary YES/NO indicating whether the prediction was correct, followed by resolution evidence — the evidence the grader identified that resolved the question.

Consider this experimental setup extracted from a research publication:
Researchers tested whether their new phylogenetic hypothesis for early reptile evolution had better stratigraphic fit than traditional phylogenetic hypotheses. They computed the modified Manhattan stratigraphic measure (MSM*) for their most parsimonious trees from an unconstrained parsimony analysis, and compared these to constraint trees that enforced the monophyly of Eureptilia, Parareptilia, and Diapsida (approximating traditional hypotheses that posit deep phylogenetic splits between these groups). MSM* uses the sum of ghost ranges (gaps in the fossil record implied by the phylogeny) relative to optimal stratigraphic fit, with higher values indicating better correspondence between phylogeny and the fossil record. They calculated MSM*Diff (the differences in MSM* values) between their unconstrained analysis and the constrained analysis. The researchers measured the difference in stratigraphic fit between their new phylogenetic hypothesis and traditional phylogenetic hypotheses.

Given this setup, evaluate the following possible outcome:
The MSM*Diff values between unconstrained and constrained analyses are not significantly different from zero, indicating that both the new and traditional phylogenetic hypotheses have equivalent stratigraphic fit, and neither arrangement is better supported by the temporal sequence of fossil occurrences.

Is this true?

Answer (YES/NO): NO